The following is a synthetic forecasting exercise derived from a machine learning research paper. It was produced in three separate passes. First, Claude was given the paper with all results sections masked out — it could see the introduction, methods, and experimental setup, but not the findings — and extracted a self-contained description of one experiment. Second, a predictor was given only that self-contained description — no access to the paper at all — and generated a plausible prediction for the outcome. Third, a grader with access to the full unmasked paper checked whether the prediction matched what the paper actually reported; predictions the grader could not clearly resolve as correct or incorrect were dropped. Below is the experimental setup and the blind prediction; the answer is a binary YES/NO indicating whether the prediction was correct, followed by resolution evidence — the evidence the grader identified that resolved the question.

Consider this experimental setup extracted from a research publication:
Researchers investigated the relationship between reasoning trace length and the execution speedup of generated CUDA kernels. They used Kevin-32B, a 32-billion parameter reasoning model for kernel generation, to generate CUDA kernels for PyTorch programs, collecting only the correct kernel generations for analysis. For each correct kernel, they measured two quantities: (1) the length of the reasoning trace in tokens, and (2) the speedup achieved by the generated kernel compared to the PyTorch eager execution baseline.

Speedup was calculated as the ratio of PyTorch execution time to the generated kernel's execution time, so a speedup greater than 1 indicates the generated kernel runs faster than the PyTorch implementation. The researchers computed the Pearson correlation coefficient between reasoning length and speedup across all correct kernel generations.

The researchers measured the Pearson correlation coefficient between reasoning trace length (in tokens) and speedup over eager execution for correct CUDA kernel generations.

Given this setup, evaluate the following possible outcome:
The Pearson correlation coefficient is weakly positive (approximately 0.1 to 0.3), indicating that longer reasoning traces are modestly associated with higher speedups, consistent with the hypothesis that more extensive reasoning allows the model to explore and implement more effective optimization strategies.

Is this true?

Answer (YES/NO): NO